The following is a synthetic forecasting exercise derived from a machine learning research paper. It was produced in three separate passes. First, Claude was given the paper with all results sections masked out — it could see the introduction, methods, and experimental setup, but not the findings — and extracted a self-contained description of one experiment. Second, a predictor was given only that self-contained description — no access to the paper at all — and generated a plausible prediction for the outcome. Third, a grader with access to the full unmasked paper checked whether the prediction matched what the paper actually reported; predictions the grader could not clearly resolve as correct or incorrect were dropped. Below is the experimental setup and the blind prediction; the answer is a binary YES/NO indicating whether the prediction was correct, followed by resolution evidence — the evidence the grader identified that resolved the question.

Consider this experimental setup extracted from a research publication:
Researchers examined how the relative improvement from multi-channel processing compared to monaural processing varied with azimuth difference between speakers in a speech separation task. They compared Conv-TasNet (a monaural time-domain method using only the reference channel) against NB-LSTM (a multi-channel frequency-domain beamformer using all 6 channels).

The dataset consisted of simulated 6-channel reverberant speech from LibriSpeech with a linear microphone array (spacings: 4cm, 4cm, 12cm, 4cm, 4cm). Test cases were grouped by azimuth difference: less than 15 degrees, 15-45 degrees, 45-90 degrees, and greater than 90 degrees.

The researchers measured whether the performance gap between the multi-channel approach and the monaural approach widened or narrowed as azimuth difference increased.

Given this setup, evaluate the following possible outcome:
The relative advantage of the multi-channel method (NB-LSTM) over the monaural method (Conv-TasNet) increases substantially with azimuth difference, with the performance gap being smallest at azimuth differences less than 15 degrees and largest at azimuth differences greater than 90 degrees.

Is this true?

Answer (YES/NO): YES